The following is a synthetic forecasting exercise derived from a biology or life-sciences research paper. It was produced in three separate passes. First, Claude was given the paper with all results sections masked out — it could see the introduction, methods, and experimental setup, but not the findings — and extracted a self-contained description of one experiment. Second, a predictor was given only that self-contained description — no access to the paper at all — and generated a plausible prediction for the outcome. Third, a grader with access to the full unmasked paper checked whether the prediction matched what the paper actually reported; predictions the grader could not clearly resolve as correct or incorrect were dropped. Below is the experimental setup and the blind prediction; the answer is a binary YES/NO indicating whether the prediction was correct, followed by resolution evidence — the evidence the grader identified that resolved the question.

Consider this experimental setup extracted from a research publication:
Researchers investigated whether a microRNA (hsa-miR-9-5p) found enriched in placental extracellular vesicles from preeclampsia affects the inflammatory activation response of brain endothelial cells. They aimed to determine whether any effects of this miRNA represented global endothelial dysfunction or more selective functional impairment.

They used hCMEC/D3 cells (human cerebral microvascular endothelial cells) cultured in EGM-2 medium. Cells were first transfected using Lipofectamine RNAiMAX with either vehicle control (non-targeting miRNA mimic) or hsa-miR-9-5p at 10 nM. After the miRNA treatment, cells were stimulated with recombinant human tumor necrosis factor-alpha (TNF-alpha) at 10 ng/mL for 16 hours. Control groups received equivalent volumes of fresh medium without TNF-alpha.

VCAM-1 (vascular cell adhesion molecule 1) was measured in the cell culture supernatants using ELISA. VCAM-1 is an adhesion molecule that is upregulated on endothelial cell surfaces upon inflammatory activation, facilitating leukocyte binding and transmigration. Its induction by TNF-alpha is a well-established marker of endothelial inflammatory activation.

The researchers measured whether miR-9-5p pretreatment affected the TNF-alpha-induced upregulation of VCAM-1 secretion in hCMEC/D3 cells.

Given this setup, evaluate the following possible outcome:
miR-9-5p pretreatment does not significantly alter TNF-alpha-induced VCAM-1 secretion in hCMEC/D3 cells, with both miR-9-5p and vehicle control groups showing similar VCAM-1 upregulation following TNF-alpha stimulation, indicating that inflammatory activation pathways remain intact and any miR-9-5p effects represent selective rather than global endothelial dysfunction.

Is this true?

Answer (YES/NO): YES